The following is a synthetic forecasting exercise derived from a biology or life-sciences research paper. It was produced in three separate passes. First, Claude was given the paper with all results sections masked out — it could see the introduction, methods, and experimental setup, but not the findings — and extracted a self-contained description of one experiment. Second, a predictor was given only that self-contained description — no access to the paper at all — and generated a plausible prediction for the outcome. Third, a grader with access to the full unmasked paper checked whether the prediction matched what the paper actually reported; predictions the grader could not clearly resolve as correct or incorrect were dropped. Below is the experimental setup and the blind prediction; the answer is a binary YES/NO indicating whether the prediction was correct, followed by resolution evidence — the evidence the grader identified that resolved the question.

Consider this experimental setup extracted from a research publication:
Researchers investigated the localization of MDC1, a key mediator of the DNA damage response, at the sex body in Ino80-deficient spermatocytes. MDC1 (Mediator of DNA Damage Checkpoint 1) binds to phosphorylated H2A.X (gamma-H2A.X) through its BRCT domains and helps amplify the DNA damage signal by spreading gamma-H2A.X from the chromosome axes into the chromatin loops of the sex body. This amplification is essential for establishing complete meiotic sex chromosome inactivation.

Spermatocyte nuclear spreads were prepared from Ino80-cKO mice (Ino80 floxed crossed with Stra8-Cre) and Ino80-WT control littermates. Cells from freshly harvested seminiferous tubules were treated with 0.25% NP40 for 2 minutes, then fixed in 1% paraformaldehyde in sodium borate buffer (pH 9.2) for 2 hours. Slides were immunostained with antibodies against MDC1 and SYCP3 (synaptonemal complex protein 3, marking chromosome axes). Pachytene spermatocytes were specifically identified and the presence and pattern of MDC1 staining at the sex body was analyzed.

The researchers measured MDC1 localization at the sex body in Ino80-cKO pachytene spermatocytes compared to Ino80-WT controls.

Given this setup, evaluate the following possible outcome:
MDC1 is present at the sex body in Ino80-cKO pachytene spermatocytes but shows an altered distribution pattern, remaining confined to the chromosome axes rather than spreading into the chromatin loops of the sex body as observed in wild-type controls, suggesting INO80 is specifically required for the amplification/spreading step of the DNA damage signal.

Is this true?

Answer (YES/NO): NO